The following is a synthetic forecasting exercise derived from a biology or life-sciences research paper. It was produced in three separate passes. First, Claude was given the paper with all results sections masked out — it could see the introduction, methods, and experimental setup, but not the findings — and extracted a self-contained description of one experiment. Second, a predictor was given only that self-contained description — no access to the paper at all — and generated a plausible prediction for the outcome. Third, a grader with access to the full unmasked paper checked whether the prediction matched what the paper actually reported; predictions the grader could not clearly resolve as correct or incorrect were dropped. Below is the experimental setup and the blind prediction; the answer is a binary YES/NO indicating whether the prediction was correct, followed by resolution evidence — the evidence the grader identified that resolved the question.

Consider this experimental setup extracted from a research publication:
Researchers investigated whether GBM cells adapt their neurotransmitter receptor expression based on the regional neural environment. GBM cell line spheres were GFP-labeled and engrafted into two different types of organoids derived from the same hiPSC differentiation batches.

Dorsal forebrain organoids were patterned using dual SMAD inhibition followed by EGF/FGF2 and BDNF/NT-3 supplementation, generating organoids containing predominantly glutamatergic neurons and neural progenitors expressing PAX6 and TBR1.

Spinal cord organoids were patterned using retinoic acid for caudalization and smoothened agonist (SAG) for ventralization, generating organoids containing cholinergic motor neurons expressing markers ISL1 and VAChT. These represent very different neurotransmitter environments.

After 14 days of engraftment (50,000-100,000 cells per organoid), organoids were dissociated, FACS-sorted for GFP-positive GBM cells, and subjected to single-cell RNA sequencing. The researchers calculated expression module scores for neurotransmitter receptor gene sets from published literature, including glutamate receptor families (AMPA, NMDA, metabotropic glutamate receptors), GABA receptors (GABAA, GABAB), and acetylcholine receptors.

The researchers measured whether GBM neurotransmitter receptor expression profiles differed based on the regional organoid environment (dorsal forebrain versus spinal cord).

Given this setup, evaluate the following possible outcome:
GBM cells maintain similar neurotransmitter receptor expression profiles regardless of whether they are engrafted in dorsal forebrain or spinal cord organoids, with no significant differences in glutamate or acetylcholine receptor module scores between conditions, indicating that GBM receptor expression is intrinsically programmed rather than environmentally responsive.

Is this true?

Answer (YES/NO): NO